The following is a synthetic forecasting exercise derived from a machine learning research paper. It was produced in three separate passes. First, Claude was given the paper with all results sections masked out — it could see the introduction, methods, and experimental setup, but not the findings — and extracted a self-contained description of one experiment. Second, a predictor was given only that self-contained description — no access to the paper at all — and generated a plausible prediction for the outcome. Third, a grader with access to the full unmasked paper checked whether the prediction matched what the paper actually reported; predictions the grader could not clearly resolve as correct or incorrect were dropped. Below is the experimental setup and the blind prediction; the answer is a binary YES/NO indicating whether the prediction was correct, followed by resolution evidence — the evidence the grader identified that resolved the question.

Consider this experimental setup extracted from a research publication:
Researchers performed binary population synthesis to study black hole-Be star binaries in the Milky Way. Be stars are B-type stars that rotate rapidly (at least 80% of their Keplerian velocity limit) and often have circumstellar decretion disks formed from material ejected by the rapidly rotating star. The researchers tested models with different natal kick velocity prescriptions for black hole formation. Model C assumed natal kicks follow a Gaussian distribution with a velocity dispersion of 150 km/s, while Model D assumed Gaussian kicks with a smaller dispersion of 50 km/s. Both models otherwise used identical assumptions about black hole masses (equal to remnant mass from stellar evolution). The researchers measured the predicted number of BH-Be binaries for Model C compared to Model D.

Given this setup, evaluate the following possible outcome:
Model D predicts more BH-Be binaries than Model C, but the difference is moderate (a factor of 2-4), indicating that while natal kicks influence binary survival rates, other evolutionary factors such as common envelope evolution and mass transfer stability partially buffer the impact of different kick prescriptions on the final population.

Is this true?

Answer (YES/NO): YES